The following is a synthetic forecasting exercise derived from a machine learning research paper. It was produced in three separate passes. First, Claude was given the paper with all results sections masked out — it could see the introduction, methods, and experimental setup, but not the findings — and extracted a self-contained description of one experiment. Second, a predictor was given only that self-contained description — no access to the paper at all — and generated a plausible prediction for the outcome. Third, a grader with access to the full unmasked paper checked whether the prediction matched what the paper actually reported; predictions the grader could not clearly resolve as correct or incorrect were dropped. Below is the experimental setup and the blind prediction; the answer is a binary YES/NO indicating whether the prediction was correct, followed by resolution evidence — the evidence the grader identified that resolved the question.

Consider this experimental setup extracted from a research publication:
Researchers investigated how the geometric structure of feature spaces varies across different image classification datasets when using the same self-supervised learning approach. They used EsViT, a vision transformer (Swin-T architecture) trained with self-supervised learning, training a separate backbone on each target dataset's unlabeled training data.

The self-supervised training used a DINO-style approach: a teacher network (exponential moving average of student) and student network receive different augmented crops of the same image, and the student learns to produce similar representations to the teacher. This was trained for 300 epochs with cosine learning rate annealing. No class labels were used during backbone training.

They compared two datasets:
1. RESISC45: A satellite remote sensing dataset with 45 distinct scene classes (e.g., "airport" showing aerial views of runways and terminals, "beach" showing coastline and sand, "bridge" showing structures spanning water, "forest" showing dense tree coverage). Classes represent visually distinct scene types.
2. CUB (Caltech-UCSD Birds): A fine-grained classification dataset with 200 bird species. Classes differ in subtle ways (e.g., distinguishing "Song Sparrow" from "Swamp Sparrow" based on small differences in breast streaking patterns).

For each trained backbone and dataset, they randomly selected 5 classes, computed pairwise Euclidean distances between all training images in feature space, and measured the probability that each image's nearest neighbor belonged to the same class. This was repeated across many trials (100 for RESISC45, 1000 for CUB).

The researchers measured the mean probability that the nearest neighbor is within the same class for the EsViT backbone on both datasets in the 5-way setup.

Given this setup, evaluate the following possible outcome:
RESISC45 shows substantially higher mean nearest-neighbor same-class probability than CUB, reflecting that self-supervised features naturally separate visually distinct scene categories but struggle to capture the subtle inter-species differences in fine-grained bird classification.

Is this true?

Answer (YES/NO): YES